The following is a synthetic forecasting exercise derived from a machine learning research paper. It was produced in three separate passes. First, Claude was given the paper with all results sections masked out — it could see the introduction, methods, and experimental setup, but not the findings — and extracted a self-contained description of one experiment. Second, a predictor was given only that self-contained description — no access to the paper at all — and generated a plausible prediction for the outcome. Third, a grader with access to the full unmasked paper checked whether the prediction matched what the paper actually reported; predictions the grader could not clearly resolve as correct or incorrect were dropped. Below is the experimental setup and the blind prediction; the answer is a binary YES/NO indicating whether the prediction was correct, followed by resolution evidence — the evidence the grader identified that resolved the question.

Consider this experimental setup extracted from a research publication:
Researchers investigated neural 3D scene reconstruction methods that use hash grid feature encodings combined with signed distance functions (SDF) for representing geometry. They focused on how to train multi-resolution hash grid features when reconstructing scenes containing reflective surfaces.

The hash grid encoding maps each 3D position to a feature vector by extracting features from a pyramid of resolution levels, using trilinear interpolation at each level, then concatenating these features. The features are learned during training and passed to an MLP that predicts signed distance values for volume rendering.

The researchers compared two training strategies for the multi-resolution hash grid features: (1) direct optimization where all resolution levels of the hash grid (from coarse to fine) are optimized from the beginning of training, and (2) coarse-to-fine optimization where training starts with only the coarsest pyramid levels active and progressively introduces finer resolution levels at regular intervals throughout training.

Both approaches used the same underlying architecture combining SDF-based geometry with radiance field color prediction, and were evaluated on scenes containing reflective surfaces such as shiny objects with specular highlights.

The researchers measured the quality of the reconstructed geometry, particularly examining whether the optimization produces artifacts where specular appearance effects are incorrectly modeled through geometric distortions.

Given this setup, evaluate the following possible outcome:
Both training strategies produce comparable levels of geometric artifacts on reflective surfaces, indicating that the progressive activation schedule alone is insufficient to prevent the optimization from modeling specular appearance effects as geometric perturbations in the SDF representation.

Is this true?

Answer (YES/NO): NO